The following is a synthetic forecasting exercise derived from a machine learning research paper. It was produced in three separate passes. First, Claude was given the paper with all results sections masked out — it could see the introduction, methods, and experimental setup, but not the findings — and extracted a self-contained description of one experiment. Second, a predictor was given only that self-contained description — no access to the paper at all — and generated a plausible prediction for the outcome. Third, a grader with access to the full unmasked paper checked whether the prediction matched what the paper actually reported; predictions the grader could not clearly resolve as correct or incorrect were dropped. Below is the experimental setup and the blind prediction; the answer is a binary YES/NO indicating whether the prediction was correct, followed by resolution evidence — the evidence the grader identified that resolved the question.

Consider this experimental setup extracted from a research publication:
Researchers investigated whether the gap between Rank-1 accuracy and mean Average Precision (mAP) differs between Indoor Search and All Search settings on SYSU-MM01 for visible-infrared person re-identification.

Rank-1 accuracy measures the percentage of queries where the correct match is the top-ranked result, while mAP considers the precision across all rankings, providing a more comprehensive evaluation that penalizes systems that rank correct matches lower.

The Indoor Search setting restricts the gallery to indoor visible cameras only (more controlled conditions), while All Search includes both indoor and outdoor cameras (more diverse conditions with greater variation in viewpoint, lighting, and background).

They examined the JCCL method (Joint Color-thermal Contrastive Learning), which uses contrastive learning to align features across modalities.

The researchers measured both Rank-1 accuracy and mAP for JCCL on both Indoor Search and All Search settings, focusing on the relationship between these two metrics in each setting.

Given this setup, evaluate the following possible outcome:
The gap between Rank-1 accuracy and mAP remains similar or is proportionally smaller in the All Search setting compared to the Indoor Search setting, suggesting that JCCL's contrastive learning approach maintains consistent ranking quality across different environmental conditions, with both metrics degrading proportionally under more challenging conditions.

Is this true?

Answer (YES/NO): YES